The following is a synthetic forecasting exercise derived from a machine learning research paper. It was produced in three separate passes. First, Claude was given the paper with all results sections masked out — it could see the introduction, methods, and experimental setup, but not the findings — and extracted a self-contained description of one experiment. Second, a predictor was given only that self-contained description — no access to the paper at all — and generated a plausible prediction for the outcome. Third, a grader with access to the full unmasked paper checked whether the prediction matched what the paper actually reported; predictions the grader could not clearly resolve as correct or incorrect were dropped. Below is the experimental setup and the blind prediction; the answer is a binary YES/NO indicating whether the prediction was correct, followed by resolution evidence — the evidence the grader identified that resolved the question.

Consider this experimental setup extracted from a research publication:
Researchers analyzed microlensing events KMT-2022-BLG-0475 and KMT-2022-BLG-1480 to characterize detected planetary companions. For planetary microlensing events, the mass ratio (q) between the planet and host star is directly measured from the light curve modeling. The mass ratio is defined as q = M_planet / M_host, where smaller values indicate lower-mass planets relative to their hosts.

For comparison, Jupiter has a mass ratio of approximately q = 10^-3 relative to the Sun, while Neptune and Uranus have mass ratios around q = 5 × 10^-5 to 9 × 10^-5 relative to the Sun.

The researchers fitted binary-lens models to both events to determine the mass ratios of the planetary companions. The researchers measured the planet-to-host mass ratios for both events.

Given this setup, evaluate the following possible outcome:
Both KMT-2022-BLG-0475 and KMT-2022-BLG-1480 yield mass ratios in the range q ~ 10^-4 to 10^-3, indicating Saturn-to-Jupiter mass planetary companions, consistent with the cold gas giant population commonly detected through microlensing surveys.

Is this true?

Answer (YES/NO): NO